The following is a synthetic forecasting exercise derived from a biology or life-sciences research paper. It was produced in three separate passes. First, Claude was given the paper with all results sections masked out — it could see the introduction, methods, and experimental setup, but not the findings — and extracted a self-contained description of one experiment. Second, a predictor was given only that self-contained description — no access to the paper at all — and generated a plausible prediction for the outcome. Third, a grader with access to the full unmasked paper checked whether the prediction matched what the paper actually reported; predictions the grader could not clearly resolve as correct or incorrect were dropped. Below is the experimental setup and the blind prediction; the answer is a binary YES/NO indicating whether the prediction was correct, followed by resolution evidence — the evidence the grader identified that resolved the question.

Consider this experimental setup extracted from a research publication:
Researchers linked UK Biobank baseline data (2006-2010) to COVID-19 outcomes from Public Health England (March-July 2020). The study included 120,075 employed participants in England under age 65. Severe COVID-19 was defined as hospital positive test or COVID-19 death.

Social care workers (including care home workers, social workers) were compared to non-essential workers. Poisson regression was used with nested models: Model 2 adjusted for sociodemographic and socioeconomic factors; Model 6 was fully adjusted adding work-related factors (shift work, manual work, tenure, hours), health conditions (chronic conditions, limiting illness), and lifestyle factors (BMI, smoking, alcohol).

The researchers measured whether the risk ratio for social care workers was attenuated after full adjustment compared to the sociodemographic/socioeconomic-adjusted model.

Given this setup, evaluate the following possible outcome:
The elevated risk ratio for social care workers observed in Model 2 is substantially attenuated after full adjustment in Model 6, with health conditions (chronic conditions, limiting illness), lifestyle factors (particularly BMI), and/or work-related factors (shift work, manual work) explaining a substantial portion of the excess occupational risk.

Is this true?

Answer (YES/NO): NO